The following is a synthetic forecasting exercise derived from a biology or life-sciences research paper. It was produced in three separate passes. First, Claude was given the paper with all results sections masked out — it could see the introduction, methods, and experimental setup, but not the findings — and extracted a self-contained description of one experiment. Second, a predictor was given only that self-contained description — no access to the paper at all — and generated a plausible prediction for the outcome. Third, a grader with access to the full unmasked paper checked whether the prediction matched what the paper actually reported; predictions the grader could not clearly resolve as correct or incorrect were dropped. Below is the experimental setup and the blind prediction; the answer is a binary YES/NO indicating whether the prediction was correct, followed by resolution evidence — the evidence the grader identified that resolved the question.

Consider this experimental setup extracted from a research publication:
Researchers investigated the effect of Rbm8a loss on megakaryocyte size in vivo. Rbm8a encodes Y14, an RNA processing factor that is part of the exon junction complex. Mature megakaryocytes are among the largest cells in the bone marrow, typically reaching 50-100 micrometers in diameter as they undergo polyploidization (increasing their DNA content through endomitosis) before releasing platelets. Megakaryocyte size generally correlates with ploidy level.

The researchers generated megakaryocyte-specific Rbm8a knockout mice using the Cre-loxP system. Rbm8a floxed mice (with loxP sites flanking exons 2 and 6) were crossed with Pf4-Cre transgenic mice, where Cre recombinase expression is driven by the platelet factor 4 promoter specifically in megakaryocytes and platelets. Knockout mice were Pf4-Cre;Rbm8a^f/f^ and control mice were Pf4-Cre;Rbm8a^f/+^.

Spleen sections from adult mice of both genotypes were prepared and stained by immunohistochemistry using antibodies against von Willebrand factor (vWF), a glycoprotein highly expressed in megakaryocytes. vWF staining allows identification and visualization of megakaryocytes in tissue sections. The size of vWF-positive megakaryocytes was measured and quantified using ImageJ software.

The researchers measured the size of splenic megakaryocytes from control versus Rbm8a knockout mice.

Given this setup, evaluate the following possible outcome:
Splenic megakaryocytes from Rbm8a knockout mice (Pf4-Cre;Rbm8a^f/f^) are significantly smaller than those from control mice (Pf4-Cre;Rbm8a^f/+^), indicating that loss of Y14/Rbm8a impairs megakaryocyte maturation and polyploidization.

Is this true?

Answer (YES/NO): YES